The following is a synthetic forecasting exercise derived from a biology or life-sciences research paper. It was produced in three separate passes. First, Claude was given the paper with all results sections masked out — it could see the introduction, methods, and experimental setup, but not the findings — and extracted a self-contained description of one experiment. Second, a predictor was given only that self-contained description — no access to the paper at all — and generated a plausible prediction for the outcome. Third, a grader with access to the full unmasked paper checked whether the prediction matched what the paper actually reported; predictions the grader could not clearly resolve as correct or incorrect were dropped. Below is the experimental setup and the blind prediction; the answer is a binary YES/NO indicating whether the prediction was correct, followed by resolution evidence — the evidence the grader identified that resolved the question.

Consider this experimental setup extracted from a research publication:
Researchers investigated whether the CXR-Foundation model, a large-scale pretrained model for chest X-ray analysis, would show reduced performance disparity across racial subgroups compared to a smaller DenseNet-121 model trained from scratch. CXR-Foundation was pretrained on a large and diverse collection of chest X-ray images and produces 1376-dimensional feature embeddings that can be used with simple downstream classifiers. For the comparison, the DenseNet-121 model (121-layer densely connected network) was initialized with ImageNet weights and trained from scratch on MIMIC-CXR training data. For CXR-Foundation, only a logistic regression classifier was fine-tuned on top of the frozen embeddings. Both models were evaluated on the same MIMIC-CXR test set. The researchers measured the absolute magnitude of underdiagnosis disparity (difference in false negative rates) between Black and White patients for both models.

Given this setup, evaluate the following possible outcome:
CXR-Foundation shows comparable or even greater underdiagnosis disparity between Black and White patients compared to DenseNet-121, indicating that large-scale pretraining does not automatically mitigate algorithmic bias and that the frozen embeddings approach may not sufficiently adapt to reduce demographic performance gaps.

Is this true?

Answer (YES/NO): NO